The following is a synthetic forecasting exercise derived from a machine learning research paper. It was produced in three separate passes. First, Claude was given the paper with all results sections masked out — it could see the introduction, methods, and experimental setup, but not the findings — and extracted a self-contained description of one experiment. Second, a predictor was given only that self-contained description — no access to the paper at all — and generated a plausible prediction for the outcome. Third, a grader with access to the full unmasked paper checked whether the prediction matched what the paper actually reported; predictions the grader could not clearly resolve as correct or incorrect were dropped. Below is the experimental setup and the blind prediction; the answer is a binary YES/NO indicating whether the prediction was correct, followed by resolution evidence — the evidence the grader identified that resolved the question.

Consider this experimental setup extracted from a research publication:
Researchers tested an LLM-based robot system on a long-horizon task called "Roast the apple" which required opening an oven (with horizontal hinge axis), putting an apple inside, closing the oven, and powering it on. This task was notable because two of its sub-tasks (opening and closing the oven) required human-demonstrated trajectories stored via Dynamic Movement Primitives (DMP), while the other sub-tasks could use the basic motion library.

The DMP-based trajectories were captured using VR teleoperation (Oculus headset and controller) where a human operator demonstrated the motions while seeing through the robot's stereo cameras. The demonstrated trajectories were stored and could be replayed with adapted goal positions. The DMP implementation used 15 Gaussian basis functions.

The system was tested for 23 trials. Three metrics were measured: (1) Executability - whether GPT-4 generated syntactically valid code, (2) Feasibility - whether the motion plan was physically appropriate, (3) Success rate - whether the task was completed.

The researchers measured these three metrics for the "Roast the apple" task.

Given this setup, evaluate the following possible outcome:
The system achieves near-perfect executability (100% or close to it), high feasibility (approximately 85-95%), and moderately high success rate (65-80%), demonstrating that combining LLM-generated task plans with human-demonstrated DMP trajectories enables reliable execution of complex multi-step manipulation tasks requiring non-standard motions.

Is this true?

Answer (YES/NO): NO